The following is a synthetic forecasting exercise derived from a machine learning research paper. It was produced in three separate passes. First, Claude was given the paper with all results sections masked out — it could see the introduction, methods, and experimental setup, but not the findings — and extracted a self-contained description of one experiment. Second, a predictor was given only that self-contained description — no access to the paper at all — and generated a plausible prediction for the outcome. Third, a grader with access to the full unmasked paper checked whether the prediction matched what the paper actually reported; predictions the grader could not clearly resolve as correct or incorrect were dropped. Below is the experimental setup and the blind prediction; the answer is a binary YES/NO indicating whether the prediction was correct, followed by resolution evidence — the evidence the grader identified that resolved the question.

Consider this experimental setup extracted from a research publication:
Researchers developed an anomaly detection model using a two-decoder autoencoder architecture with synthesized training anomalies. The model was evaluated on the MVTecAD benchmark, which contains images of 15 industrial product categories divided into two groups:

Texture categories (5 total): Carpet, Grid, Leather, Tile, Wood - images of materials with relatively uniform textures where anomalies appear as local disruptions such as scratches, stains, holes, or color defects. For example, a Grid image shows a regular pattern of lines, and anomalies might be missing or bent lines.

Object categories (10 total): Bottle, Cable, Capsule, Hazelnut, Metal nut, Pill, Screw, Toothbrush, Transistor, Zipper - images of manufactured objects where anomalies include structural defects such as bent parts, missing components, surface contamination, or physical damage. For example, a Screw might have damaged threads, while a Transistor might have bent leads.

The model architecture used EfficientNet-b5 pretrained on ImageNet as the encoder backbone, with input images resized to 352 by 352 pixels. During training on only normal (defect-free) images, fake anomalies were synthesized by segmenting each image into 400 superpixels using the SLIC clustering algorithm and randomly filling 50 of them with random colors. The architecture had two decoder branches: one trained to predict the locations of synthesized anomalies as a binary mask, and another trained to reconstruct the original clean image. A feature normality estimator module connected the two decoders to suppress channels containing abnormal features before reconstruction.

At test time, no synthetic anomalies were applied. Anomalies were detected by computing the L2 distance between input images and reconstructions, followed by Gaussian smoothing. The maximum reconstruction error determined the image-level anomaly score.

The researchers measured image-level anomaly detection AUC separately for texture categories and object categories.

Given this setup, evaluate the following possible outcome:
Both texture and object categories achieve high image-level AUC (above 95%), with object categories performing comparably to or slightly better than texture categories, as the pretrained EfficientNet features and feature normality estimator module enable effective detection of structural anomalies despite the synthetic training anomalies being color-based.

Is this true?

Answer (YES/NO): NO